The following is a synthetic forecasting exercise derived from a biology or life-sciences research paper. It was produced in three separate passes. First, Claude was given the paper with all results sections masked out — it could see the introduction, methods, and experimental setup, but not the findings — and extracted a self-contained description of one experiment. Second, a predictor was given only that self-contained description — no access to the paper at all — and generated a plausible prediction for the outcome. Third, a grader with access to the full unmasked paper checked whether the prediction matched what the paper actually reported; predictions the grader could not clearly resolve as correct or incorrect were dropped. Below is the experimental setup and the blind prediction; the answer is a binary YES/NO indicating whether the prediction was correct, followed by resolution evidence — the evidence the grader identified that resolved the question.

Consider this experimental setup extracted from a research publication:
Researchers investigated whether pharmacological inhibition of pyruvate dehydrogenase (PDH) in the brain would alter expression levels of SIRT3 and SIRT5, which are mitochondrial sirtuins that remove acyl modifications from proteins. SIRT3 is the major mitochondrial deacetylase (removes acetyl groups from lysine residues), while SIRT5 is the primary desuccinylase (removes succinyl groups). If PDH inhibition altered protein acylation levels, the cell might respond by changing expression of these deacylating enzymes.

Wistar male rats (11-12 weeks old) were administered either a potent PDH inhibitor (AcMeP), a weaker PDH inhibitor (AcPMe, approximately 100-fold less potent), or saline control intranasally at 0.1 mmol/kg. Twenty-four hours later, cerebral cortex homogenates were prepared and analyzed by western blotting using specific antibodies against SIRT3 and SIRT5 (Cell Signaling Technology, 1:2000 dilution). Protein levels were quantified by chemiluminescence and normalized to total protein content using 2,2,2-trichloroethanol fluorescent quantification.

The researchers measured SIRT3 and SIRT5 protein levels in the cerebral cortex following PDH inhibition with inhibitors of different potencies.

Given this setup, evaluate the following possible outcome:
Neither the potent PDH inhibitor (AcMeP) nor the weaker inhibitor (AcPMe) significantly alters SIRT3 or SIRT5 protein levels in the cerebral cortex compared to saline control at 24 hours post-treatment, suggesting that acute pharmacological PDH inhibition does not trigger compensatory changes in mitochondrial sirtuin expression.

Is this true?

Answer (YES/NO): YES